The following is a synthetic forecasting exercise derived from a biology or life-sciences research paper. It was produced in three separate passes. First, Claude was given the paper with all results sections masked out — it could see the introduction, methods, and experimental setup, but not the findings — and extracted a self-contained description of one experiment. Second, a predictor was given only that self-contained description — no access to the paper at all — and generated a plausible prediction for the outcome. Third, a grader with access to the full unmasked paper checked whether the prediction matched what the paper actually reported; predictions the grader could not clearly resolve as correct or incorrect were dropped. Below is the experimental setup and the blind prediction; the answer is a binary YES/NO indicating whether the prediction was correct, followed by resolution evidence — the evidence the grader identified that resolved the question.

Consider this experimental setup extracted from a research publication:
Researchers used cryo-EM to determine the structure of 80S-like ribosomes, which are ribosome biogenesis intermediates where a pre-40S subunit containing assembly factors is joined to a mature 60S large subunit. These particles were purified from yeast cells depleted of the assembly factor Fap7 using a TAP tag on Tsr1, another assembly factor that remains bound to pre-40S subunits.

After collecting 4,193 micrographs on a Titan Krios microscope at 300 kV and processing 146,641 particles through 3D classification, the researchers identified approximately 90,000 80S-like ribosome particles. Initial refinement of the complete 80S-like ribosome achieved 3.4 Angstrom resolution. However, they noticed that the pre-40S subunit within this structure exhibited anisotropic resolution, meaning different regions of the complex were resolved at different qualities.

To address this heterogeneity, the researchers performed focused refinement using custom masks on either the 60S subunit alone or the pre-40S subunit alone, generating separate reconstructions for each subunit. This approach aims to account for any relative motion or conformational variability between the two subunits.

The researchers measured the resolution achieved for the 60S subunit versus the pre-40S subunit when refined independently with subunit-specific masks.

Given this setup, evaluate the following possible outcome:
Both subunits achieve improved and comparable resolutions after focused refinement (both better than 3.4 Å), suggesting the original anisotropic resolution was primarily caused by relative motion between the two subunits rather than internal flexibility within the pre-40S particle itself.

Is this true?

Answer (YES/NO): NO